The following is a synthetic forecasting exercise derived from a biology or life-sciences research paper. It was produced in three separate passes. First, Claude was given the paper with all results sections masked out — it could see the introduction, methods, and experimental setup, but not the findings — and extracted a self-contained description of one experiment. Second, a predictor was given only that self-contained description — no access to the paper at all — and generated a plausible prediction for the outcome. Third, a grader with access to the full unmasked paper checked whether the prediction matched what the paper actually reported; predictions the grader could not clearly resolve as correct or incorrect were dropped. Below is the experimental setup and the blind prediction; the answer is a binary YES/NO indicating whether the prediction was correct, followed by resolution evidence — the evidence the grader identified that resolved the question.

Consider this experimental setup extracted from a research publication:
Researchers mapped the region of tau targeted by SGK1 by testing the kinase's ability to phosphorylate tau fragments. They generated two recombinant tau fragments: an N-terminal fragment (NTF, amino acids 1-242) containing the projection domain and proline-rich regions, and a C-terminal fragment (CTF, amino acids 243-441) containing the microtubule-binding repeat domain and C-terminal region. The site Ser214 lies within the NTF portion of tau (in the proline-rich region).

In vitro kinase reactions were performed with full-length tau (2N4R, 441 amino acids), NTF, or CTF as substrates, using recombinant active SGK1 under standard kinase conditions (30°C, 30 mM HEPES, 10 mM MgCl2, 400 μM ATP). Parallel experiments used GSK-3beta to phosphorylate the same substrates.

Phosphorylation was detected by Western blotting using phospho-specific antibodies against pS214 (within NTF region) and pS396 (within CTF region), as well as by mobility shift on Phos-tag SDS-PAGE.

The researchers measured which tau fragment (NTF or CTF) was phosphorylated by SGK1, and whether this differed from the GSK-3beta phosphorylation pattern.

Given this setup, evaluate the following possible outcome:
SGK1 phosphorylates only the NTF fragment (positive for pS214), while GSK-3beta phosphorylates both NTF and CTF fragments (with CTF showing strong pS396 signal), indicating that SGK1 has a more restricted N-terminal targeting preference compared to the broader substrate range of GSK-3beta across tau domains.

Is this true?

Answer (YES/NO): NO